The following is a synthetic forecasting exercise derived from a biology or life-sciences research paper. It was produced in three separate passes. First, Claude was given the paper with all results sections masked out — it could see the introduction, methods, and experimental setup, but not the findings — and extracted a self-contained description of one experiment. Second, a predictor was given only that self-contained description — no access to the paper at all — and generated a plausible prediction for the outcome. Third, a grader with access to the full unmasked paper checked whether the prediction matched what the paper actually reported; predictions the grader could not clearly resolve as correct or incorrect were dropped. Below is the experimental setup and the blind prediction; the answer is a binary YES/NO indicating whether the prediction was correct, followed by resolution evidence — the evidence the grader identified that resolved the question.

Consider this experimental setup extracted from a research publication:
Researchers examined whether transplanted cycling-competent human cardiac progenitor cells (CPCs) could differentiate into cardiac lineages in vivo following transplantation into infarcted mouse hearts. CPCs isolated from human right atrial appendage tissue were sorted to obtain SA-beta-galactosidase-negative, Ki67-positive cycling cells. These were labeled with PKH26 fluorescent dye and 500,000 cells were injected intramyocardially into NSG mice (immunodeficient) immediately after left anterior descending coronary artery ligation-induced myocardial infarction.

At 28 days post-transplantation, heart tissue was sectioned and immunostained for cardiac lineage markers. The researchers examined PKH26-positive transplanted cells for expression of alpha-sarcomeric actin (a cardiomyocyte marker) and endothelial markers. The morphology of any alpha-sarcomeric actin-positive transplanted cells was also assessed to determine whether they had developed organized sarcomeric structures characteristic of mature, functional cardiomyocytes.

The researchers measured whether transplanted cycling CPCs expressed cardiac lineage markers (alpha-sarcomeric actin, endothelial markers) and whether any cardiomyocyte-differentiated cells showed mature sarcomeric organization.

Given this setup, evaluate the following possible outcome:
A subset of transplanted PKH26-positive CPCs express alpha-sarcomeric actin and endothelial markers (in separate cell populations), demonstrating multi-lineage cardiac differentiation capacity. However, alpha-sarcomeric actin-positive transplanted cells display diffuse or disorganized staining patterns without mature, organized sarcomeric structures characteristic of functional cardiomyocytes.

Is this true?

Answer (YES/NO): YES